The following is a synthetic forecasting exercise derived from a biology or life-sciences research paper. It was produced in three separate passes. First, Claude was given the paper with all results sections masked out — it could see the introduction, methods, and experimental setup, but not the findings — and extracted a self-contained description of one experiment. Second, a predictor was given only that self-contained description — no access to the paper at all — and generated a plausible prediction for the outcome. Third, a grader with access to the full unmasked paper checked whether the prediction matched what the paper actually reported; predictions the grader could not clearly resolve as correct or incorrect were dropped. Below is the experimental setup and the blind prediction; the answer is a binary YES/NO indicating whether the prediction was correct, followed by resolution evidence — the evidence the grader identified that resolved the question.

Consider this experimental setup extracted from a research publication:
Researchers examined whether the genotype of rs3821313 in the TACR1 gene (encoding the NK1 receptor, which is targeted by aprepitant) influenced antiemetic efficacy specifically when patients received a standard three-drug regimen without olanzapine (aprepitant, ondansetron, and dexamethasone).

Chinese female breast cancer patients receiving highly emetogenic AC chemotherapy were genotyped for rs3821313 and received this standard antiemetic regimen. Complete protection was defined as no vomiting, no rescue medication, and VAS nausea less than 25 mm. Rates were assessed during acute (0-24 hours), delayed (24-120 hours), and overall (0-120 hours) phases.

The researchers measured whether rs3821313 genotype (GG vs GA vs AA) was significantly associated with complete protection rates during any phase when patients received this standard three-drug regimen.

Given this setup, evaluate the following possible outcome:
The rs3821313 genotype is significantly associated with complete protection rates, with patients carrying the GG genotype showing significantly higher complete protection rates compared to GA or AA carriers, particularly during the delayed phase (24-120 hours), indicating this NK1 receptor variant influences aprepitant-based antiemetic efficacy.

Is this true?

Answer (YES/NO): NO